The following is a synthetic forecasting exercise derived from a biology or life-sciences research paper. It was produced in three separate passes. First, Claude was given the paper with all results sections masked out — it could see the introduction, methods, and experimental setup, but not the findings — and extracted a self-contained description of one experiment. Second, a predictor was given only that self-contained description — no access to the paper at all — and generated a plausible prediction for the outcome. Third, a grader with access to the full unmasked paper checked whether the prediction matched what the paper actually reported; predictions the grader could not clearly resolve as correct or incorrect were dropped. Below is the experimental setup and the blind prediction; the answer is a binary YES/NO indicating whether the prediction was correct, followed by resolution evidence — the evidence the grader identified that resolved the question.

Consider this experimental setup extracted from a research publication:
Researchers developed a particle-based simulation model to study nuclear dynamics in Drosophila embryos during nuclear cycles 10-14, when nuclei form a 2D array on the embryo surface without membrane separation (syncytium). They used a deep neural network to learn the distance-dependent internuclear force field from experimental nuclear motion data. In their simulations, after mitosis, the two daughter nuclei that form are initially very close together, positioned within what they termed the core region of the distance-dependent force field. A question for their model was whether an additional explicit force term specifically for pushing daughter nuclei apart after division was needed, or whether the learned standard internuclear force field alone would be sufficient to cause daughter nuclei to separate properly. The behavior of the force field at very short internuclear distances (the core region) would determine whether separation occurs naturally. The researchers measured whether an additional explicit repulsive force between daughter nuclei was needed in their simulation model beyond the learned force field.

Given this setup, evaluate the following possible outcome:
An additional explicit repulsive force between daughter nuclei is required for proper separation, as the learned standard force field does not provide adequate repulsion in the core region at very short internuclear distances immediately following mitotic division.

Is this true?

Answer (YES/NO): NO